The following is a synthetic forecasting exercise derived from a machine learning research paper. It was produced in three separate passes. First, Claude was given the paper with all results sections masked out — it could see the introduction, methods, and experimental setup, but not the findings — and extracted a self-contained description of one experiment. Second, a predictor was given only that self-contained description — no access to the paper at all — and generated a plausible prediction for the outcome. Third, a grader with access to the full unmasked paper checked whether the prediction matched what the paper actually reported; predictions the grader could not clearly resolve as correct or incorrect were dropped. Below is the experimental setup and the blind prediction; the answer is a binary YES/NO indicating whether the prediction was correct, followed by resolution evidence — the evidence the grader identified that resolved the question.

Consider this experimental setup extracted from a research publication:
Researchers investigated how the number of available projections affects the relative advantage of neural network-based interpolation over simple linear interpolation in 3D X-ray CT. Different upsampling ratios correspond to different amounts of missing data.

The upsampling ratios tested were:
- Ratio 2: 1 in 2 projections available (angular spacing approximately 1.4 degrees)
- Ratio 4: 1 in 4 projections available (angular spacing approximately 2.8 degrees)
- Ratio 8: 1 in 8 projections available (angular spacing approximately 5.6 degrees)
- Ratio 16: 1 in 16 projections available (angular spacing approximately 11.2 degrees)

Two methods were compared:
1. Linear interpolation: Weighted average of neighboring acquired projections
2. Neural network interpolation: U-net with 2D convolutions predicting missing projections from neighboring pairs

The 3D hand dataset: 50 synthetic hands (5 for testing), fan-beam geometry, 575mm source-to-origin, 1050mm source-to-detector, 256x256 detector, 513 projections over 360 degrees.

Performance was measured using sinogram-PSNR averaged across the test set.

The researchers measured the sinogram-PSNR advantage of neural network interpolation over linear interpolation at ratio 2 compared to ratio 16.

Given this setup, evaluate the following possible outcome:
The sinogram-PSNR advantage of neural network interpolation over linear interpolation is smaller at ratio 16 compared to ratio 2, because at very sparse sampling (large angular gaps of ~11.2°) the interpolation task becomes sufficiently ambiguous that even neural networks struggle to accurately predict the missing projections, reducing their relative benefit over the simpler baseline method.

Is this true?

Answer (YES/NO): NO